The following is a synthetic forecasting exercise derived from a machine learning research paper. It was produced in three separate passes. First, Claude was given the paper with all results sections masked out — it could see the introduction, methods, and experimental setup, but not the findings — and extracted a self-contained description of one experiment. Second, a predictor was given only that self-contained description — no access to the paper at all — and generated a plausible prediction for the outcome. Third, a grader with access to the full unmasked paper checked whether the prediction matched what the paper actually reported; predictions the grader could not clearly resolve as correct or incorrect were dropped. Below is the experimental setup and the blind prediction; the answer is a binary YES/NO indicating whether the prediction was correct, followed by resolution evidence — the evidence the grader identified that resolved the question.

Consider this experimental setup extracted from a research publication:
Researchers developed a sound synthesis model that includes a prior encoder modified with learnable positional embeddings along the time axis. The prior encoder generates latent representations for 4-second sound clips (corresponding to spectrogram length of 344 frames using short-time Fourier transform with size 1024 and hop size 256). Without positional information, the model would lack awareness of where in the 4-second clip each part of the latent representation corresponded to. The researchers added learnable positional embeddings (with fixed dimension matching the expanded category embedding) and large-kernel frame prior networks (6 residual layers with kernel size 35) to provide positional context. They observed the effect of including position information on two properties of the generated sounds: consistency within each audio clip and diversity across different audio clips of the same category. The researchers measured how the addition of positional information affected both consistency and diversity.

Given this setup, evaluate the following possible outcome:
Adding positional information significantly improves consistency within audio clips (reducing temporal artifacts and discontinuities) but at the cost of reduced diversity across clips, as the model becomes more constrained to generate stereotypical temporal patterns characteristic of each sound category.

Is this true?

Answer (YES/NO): YES